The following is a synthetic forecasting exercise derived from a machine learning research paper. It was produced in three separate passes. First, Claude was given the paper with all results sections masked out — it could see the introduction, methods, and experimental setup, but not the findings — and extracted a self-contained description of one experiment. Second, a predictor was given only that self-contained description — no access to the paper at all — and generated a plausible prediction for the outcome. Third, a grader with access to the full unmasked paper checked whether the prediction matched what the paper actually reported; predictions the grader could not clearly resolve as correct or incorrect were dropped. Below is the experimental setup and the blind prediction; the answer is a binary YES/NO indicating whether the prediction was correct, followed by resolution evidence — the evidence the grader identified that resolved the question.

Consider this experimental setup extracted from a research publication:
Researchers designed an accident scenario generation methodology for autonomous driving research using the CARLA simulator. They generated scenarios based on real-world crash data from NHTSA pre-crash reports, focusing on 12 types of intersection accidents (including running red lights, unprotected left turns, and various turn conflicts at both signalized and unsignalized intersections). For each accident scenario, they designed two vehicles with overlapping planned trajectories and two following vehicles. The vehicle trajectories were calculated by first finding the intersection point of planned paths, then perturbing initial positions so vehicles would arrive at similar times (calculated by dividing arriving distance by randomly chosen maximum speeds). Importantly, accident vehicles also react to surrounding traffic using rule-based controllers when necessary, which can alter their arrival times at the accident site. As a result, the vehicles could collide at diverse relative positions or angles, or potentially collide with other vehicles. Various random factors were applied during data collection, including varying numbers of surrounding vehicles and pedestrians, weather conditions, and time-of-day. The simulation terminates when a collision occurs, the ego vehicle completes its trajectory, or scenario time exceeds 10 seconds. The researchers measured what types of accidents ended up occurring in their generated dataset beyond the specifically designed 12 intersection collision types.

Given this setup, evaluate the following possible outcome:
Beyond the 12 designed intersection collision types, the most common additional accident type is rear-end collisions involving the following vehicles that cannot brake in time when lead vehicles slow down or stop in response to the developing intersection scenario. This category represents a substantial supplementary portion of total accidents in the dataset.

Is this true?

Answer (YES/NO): NO